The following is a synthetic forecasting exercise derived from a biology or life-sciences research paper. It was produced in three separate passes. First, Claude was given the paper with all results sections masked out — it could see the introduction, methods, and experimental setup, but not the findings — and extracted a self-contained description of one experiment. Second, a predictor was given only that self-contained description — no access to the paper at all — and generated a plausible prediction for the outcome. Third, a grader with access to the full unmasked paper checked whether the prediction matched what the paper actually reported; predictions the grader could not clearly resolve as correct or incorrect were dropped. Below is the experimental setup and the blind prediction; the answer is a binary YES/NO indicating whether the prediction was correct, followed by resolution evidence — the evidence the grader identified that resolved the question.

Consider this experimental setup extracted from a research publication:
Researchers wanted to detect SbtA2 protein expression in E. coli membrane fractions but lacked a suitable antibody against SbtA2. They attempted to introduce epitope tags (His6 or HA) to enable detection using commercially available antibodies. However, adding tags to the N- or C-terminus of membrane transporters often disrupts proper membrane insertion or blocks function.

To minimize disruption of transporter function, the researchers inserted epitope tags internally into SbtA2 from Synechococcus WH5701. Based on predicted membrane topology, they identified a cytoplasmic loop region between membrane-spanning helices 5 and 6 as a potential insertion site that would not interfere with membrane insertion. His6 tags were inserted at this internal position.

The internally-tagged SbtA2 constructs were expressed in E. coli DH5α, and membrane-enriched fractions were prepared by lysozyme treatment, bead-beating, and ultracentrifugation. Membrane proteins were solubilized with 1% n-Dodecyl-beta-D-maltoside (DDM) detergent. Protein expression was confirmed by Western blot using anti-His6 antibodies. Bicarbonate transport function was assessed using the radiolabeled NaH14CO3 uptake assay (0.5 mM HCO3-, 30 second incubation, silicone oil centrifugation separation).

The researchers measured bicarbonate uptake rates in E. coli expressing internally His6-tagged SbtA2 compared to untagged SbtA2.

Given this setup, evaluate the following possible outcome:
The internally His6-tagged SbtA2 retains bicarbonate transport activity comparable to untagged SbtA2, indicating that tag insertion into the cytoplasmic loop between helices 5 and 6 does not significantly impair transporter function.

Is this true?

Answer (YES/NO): YES